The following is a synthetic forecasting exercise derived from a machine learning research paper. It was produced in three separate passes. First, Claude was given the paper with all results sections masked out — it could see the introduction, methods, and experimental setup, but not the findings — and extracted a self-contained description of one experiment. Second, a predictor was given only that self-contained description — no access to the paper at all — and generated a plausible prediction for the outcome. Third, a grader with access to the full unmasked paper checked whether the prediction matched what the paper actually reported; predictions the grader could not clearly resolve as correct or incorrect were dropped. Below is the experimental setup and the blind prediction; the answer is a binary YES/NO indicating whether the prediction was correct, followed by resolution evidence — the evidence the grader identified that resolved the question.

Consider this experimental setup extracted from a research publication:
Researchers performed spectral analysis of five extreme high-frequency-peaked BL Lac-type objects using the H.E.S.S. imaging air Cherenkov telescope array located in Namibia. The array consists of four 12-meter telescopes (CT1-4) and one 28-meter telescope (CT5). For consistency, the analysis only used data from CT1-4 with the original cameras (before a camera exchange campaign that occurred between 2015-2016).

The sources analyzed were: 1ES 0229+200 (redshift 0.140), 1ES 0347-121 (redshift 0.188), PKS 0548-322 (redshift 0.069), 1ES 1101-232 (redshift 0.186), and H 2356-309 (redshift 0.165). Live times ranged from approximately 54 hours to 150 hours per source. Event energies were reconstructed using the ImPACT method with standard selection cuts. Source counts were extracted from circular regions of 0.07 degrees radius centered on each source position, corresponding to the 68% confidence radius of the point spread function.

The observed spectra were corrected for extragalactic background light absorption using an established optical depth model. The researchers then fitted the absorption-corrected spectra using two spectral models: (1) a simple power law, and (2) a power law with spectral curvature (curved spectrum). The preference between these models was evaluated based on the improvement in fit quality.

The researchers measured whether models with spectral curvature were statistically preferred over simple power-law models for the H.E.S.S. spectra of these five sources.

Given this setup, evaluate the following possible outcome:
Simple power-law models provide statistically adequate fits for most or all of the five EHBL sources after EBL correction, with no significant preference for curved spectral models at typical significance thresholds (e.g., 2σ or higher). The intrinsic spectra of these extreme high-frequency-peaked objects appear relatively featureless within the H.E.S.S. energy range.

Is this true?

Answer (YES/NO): YES